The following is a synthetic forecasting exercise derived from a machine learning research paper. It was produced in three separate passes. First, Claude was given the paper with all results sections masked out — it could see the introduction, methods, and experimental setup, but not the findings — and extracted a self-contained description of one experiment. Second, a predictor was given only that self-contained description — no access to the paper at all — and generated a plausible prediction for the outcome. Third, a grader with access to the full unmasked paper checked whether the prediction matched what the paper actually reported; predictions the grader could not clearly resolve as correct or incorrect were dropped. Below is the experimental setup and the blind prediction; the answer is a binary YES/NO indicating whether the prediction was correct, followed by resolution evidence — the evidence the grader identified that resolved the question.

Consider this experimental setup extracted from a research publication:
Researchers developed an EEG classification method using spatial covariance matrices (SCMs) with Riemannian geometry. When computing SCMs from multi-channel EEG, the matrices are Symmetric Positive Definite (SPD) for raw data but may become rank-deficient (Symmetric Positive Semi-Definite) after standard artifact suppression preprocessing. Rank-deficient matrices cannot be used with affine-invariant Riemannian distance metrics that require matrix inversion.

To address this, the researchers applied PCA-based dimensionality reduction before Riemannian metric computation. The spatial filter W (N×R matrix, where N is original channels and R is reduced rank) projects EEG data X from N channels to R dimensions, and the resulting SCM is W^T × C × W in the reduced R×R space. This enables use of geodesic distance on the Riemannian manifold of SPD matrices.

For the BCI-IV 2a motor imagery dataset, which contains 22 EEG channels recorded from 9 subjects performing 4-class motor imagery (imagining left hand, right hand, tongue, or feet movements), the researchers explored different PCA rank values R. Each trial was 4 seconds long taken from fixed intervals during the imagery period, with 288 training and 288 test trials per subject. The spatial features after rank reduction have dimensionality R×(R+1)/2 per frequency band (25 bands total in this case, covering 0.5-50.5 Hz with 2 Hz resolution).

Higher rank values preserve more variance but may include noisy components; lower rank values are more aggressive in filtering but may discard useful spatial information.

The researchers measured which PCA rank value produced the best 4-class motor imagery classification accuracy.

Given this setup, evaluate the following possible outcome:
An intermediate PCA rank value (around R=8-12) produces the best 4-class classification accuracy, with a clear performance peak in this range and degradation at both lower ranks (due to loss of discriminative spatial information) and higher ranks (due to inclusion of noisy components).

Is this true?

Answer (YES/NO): NO